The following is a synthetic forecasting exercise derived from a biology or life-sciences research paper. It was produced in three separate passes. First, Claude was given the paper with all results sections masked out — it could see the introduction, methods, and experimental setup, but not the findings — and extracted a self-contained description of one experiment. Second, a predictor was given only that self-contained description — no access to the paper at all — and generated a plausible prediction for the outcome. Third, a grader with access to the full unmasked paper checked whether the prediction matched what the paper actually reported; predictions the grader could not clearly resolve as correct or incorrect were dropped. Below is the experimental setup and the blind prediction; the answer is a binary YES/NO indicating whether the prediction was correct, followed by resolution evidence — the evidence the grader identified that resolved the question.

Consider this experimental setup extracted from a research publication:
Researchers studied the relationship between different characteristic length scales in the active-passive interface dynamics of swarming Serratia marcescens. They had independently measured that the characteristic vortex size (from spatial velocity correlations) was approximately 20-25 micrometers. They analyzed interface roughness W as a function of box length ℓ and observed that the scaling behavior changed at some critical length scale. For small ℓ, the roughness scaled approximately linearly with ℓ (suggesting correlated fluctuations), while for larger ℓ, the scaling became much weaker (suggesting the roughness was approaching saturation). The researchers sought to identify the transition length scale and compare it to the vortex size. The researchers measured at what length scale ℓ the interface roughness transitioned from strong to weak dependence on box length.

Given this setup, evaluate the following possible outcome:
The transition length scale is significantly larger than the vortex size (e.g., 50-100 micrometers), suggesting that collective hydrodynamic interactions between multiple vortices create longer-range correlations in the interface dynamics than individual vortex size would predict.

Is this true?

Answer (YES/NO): YES